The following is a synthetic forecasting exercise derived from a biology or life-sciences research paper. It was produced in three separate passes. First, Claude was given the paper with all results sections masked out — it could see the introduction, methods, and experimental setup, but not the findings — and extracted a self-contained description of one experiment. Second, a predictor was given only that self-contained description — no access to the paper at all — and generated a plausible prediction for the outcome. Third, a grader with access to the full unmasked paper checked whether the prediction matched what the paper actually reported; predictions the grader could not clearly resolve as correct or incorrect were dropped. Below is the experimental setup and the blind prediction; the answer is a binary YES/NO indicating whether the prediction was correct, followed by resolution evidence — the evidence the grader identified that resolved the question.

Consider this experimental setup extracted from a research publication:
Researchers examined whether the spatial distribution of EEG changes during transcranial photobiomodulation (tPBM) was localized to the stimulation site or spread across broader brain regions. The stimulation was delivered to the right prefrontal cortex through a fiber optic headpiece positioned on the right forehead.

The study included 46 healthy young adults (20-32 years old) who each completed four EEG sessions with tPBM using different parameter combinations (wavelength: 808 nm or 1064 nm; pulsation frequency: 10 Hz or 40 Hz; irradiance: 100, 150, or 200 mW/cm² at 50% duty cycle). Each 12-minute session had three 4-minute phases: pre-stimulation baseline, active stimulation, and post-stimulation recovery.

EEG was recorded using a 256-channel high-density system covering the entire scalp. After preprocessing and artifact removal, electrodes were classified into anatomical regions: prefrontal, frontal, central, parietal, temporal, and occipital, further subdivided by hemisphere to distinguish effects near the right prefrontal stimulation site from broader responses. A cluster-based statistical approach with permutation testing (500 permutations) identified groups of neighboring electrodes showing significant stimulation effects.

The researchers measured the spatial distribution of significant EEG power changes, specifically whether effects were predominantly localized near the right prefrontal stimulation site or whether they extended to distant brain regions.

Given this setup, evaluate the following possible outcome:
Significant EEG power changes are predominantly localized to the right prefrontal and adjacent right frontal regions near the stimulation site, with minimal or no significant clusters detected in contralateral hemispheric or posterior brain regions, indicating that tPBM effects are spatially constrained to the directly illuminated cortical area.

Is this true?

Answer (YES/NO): NO